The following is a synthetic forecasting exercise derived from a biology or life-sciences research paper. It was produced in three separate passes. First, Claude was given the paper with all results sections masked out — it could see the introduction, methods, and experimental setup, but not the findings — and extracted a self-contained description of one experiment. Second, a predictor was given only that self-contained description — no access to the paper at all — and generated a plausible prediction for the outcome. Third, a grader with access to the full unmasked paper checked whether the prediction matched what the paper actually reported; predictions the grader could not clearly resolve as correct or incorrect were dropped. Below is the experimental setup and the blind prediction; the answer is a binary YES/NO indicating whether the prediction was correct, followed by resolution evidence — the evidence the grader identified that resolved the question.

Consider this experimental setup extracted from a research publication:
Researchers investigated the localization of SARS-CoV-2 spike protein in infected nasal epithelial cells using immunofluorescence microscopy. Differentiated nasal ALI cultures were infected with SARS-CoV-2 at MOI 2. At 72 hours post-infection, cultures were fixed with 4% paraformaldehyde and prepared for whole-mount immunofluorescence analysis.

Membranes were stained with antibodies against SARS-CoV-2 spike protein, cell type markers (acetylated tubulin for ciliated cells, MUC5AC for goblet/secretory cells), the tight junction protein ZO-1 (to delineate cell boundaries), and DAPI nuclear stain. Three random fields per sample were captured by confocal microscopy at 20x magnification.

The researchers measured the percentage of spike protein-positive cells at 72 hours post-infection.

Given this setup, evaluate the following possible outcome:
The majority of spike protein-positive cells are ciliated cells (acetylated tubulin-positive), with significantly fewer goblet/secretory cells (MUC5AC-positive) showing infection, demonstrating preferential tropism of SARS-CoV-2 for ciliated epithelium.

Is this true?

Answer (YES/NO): NO